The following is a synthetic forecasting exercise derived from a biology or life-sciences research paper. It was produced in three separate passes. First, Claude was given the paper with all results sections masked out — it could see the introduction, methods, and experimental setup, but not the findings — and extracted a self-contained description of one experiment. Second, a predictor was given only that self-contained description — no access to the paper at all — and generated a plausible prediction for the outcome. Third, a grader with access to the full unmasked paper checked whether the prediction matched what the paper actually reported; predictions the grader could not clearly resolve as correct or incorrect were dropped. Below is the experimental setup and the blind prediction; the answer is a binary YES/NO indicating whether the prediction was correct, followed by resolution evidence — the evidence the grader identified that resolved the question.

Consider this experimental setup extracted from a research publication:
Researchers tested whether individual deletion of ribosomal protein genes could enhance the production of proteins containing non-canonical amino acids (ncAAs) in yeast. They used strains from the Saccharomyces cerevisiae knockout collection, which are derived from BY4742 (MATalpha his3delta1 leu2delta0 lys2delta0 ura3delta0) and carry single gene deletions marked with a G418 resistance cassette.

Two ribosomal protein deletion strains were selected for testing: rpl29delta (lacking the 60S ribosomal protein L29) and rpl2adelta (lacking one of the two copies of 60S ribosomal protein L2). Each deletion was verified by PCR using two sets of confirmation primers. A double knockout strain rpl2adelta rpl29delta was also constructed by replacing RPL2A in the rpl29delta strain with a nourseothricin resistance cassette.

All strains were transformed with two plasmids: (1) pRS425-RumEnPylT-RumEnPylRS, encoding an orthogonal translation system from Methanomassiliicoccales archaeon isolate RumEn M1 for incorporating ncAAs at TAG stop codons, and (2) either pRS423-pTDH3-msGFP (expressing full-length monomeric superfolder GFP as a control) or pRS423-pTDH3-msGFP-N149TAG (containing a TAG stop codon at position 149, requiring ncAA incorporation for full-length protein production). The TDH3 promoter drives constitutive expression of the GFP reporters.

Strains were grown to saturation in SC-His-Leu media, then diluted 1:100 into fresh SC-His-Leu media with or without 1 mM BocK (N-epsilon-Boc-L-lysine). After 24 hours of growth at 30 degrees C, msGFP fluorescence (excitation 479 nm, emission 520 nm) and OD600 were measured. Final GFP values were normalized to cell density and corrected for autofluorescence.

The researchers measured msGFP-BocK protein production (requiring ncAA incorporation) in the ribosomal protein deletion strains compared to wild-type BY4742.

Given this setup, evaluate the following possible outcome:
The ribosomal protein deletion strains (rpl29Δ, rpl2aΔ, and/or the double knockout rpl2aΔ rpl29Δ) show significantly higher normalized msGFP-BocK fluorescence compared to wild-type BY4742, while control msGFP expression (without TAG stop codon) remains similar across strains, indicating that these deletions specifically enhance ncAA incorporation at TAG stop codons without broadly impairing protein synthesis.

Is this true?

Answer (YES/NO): NO